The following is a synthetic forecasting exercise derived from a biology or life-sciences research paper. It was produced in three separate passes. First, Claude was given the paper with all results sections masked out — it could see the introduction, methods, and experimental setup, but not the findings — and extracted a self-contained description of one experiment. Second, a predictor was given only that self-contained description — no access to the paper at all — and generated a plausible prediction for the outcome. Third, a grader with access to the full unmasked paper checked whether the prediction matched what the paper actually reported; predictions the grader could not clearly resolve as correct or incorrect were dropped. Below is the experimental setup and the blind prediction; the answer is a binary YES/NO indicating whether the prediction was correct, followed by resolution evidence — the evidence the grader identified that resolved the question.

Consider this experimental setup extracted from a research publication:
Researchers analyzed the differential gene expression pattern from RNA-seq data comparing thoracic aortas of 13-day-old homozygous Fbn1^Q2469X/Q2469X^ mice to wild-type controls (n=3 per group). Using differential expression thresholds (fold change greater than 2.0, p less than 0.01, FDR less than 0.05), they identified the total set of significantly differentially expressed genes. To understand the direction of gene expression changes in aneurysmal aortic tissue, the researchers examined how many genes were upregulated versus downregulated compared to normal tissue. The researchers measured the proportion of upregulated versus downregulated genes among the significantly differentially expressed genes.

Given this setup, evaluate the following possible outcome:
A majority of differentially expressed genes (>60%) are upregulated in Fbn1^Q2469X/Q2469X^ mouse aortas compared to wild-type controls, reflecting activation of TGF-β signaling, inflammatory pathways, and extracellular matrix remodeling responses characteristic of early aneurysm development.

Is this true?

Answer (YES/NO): NO